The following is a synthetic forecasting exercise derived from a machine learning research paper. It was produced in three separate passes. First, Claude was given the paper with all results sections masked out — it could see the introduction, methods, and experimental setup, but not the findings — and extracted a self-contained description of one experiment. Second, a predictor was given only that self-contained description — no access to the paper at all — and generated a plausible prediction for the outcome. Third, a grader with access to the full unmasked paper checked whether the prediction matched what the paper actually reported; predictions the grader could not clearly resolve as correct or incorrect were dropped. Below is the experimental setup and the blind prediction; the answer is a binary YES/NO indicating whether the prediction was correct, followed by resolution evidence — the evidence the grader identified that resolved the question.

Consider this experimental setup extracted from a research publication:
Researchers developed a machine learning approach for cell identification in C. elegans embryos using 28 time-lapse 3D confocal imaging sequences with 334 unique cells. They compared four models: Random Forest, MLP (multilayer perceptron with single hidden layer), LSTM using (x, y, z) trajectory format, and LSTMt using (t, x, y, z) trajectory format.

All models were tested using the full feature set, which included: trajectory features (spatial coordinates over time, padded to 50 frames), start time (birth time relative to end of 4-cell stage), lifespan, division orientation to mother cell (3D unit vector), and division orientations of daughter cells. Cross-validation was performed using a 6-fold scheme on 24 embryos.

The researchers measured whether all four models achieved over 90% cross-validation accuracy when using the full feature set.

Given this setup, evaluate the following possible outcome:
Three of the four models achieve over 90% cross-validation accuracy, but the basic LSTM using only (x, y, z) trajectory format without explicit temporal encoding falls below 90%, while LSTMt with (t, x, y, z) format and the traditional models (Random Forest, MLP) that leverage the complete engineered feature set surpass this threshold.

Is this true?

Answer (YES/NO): NO